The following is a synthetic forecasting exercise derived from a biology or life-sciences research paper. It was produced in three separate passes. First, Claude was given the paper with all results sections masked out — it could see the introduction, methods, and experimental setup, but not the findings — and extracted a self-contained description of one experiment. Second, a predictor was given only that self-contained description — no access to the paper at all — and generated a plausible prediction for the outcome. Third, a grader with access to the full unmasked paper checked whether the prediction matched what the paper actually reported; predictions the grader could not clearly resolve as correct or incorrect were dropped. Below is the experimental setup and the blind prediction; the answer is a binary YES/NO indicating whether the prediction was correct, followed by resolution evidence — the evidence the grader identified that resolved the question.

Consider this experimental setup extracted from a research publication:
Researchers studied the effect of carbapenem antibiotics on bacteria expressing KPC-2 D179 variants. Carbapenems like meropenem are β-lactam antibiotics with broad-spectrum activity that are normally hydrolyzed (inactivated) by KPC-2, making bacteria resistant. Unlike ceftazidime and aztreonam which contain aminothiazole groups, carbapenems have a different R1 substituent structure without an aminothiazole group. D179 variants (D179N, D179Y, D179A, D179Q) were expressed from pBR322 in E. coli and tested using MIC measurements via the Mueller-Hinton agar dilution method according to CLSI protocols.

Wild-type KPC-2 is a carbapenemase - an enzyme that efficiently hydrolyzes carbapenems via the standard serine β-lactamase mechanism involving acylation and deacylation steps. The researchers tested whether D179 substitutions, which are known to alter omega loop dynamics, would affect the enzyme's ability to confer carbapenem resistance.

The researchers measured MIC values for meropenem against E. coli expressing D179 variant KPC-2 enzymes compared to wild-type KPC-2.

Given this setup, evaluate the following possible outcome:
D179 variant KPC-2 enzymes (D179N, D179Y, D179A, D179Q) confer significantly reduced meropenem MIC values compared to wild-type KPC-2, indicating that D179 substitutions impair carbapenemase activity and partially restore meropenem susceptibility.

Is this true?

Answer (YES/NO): YES